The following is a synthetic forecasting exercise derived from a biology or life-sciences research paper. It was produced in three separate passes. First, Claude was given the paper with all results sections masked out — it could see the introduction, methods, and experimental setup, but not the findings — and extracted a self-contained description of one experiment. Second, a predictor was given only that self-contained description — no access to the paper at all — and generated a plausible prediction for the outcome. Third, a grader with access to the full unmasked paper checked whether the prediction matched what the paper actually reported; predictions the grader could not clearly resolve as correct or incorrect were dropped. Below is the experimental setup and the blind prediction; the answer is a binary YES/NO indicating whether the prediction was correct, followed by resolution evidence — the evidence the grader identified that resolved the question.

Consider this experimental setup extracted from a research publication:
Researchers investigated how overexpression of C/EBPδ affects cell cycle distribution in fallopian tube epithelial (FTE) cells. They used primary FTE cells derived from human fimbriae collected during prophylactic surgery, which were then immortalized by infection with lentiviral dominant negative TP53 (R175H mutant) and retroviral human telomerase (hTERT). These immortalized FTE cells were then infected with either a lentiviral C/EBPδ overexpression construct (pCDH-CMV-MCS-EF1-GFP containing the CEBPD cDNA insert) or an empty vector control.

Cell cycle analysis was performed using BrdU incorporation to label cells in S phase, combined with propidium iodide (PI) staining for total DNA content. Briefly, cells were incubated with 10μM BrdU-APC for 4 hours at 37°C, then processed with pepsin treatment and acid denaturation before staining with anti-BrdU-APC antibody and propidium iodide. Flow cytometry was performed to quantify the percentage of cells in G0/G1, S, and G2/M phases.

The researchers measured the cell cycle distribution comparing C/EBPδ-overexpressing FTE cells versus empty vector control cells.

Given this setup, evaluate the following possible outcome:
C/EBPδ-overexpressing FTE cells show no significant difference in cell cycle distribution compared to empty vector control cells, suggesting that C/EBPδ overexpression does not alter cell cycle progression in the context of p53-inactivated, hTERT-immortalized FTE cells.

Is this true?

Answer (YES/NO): NO